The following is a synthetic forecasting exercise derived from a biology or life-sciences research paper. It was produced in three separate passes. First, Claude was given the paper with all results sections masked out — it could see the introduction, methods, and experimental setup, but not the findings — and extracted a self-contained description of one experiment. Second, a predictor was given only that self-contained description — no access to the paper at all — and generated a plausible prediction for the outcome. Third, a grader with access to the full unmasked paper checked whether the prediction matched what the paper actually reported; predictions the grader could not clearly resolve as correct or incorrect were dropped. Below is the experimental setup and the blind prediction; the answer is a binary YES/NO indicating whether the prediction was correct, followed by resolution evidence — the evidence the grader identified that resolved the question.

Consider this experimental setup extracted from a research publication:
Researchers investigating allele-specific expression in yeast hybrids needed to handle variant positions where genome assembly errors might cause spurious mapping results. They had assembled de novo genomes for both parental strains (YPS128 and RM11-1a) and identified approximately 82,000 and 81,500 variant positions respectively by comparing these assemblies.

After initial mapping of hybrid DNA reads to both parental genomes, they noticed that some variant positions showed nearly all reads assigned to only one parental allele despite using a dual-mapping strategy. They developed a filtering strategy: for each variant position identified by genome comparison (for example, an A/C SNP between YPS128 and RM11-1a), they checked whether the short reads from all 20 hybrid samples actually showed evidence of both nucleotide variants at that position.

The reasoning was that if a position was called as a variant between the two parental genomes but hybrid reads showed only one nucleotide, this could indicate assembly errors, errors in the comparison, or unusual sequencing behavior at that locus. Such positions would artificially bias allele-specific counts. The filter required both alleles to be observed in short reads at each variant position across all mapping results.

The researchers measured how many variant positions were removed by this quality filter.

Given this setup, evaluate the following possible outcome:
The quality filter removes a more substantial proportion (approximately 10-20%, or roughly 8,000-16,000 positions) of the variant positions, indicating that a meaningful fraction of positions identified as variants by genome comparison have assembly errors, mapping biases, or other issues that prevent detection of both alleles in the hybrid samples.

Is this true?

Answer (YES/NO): YES